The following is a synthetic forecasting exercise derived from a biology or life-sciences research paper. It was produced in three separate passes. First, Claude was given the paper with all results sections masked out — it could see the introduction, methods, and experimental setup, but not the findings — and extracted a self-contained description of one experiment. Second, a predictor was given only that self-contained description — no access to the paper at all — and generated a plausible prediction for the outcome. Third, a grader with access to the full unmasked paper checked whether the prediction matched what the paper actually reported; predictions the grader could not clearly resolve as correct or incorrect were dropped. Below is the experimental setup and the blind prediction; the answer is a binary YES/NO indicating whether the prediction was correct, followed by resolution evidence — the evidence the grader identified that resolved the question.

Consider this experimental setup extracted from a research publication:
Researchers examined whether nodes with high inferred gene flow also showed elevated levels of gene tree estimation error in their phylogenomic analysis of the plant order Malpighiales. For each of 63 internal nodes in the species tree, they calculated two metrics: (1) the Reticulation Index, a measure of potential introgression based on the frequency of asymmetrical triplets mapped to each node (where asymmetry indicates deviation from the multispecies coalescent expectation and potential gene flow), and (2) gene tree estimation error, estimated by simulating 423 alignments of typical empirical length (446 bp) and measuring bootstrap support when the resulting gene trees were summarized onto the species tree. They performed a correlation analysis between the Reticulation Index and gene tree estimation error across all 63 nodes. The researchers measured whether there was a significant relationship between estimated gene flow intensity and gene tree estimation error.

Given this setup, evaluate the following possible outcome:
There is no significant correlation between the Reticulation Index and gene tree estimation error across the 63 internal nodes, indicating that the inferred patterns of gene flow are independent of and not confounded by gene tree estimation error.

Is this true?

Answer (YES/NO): NO